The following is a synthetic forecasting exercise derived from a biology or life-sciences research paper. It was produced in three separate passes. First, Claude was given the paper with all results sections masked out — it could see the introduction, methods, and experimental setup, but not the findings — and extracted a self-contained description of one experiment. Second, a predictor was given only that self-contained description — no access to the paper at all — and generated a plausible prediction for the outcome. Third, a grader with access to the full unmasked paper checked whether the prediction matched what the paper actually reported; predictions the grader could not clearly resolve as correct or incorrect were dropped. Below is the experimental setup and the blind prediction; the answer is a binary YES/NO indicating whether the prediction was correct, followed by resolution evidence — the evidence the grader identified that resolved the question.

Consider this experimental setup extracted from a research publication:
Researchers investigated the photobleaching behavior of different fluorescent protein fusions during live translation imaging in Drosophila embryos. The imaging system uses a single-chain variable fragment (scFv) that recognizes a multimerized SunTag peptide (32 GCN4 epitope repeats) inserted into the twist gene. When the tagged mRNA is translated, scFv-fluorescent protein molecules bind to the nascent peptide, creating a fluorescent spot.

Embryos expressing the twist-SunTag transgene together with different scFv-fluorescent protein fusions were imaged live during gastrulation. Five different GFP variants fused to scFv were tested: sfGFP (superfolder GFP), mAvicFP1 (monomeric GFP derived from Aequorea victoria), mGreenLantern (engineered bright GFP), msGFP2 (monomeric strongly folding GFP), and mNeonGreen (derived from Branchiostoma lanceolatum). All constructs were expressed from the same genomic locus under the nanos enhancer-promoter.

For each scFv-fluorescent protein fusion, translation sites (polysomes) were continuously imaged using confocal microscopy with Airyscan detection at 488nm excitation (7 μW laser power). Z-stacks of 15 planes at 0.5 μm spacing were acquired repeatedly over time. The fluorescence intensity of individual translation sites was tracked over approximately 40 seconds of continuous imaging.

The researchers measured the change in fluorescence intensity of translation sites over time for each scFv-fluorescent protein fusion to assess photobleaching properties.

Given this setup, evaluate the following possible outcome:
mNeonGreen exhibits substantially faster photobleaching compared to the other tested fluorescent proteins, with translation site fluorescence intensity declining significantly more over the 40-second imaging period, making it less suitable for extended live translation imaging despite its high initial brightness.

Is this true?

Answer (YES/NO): YES